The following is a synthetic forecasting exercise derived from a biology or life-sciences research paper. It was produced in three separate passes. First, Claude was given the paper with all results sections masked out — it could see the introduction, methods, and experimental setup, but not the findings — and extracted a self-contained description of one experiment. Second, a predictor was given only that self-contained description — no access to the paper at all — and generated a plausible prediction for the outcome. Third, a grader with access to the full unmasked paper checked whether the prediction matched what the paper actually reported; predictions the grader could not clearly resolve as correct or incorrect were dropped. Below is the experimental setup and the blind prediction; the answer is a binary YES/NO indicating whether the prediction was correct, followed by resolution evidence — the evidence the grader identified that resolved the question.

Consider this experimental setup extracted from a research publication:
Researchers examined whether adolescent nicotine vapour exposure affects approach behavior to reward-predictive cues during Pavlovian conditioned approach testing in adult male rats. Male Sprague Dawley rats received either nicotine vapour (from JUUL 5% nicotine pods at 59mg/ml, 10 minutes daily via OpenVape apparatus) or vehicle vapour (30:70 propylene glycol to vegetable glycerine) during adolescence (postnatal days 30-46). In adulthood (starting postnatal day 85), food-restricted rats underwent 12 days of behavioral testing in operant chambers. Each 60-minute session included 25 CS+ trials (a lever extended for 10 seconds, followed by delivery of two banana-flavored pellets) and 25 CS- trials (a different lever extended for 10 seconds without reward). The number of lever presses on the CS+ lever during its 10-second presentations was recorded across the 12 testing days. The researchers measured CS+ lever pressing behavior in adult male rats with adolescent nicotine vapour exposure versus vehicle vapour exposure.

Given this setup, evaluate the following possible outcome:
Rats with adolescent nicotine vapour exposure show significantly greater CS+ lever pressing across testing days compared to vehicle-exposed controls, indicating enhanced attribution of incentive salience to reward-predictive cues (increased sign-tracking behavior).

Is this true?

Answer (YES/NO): YES